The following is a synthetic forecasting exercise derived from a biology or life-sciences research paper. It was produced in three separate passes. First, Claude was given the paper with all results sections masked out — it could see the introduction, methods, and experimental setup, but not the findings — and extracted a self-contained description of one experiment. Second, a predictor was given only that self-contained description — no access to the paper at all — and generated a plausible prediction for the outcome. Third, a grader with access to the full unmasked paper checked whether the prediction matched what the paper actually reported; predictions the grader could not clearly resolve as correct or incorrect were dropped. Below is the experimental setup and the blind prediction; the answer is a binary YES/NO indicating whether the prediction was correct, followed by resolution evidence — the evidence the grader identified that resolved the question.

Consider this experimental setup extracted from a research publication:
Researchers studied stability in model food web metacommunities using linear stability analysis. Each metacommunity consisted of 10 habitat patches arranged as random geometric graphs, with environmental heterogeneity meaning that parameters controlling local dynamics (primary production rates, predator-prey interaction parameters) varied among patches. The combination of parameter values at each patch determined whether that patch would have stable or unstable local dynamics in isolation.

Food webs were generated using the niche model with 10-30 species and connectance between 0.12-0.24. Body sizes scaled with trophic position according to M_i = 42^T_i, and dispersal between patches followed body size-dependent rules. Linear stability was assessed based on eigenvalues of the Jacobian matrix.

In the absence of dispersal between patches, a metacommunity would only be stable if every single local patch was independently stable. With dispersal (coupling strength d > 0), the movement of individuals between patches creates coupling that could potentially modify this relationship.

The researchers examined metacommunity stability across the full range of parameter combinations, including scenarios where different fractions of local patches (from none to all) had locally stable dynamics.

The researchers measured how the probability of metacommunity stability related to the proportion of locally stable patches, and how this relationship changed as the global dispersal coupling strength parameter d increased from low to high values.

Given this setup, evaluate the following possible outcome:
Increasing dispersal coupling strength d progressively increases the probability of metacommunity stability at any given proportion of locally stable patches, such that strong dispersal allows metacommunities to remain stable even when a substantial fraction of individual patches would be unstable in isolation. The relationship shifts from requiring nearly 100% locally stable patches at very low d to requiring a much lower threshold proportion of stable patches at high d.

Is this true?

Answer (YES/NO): YES